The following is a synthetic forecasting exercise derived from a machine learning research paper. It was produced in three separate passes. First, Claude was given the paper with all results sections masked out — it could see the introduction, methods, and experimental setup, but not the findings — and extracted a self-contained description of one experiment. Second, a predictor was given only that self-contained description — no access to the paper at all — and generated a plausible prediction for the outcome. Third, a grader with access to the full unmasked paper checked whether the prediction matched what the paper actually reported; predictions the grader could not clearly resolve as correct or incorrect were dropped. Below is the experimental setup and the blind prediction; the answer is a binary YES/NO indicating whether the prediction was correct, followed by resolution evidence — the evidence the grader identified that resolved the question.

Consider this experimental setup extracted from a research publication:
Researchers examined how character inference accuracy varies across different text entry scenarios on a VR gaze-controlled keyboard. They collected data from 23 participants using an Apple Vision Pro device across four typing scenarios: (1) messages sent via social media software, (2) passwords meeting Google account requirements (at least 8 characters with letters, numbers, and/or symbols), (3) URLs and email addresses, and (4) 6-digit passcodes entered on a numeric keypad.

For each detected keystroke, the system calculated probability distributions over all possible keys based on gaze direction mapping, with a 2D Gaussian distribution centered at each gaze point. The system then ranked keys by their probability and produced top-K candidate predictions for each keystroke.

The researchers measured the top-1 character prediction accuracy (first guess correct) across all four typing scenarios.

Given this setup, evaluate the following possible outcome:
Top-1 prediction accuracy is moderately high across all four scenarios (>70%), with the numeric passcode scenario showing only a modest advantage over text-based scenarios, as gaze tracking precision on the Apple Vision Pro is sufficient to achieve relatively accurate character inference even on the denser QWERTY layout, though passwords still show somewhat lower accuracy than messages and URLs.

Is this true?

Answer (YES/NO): NO